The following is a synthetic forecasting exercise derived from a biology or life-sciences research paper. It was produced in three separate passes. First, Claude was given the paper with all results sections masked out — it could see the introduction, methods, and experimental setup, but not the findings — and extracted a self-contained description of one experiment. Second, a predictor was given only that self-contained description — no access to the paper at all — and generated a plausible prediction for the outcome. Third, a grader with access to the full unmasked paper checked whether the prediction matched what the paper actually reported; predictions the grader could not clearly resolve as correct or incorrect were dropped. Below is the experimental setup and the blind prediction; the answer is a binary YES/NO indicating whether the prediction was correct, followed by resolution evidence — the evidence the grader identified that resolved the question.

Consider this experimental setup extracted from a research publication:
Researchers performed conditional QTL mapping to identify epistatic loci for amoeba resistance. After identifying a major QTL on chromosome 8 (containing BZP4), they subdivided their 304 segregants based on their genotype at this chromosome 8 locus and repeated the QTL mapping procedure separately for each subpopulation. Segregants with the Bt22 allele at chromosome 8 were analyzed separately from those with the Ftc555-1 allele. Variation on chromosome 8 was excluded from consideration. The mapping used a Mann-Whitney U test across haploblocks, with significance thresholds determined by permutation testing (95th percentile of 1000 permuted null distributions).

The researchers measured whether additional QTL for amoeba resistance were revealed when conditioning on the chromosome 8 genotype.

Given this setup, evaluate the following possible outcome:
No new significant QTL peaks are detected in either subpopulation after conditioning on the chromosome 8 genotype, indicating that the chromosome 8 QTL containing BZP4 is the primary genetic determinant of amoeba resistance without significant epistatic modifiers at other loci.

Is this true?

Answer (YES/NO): NO